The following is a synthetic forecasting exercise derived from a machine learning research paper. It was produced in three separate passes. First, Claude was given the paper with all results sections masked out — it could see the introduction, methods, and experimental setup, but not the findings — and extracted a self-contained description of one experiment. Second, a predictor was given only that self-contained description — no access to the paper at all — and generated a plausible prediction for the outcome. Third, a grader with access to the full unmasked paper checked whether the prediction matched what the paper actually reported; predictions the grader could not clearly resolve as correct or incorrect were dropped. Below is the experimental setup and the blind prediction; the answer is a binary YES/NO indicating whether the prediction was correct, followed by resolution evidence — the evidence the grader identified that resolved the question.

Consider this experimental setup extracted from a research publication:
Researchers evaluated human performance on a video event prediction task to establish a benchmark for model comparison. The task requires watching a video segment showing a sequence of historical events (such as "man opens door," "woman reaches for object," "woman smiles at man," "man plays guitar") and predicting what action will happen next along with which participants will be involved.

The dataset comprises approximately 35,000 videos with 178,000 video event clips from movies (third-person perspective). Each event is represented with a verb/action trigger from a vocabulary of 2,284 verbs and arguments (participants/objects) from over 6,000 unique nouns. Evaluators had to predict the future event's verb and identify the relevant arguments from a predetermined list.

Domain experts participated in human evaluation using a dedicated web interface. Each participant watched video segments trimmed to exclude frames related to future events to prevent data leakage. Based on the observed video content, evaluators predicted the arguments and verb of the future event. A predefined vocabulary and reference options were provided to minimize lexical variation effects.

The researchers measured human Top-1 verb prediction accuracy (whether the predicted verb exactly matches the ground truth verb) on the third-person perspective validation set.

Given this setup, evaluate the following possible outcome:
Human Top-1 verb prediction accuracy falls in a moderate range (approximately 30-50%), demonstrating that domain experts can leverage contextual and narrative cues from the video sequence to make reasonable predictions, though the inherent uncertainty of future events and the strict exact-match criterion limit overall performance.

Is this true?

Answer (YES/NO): YES